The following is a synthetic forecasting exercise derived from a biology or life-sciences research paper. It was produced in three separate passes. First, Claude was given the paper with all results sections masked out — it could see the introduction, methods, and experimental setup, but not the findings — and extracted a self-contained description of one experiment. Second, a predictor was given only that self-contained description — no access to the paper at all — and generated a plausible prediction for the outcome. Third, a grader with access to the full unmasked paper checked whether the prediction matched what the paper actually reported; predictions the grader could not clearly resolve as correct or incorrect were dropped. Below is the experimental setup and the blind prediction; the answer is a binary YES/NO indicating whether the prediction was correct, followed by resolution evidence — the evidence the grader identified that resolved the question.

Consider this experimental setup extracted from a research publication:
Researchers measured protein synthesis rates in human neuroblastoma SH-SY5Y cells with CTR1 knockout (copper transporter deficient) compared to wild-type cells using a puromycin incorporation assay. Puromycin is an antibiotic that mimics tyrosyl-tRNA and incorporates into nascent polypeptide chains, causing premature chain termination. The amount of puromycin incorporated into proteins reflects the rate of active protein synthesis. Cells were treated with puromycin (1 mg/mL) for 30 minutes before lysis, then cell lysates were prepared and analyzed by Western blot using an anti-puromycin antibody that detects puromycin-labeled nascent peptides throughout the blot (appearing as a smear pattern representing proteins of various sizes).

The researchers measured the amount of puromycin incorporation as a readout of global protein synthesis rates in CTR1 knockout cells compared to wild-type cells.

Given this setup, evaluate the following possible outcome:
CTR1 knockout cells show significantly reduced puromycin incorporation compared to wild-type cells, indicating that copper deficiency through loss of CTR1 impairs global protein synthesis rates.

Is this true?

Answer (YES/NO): NO